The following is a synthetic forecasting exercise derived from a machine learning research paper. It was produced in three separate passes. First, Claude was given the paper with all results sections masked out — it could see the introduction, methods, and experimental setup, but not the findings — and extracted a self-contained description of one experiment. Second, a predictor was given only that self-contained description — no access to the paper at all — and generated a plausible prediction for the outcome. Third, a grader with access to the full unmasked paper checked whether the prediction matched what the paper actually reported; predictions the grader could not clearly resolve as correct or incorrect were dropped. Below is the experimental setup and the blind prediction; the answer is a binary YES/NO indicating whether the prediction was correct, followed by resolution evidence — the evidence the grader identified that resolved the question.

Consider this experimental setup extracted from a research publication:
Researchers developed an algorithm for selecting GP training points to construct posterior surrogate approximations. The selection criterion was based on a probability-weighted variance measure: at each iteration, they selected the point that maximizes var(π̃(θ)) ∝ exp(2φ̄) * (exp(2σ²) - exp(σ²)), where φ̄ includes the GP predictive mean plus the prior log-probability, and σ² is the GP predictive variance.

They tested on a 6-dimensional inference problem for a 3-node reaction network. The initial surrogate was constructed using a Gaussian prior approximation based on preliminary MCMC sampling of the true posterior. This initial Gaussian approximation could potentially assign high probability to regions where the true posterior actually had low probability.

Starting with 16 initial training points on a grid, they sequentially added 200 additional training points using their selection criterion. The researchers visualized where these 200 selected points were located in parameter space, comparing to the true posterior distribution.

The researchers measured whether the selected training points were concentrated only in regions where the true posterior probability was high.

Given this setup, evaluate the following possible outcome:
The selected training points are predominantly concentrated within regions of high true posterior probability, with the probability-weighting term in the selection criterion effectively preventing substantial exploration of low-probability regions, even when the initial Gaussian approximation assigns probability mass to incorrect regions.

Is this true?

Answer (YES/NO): NO